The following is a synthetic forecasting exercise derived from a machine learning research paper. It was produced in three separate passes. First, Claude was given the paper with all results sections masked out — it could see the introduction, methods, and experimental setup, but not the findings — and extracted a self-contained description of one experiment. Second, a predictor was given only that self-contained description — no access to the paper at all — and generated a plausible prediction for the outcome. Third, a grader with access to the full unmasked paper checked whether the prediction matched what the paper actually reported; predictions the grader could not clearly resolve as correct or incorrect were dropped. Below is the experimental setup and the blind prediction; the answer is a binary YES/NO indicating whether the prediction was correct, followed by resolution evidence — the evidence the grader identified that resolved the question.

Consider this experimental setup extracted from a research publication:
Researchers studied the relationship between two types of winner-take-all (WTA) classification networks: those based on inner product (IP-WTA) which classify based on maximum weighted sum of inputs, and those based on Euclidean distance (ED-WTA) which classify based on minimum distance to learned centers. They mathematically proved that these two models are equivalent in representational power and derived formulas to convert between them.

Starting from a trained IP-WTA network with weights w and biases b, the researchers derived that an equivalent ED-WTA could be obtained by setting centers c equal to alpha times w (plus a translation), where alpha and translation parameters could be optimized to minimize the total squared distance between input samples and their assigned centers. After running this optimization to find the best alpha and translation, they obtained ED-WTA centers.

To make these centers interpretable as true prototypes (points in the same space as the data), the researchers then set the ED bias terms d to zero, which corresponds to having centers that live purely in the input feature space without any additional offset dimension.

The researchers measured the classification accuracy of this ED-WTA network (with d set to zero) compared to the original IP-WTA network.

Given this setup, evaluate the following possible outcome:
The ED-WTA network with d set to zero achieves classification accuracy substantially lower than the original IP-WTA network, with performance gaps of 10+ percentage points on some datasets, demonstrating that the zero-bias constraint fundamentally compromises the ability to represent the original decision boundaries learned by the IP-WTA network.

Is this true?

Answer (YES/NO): NO